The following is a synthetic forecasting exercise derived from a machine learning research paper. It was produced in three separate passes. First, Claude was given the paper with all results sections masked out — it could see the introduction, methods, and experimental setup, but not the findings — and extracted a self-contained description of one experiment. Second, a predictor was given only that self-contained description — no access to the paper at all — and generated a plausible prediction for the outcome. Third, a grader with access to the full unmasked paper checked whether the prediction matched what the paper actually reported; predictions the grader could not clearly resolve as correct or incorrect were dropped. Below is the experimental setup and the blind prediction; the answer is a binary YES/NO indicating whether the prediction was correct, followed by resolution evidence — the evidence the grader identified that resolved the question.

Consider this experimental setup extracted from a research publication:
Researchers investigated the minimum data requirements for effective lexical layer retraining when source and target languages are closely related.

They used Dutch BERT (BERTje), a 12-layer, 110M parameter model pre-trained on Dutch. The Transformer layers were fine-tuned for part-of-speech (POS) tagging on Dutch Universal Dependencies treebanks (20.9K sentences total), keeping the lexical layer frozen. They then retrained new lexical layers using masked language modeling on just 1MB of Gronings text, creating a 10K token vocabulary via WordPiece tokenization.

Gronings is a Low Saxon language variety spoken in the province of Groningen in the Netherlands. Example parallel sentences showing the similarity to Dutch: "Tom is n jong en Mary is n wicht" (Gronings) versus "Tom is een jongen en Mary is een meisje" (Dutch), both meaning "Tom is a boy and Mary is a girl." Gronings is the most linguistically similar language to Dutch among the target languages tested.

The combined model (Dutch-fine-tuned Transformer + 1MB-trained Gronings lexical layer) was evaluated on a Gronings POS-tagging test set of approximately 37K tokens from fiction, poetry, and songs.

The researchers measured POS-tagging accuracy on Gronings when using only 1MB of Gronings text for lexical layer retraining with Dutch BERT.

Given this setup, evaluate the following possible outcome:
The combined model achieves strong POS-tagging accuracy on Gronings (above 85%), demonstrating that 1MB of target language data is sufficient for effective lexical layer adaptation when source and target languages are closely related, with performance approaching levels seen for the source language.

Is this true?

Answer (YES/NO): NO